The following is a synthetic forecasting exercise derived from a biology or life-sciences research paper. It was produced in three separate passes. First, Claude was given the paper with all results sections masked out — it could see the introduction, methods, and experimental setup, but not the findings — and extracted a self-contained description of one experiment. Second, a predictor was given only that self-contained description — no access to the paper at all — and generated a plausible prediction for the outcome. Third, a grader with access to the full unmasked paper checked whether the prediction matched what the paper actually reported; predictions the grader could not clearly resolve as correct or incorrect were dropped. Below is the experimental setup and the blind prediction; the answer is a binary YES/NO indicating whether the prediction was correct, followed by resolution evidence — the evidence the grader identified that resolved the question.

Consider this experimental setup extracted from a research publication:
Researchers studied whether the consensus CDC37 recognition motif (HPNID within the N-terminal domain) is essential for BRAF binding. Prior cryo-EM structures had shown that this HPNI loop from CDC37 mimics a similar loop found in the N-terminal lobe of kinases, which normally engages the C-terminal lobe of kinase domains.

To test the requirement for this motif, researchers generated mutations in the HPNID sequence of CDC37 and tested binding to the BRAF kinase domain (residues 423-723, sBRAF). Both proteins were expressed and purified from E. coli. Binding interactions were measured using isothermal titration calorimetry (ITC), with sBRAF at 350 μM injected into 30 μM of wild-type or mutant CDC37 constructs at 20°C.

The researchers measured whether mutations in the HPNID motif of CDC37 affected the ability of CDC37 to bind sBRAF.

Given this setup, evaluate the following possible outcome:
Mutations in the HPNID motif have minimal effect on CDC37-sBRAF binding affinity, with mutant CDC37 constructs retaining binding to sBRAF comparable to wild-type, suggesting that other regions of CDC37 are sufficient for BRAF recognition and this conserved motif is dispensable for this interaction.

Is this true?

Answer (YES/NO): NO